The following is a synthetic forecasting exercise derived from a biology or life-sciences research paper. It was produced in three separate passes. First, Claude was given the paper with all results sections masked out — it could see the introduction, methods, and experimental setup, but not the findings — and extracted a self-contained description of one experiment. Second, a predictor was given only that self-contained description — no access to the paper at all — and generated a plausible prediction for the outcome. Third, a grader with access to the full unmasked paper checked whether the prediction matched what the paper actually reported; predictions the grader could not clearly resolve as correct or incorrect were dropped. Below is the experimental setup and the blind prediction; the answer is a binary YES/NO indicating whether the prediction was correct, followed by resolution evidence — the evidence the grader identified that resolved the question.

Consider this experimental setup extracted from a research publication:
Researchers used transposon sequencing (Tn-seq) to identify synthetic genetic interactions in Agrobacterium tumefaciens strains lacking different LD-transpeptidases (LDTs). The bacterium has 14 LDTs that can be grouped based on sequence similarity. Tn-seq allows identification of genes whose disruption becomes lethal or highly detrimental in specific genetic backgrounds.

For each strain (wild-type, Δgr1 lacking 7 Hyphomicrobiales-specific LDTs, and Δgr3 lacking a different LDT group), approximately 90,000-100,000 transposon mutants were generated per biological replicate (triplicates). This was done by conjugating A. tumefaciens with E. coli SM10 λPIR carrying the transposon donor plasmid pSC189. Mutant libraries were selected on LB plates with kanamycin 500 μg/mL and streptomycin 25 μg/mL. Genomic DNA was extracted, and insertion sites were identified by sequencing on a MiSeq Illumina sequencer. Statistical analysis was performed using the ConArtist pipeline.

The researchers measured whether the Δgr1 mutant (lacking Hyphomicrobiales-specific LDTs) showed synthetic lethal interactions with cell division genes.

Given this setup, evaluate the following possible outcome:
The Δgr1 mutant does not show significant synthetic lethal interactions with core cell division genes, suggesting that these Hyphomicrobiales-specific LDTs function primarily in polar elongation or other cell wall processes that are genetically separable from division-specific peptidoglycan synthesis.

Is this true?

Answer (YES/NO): NO